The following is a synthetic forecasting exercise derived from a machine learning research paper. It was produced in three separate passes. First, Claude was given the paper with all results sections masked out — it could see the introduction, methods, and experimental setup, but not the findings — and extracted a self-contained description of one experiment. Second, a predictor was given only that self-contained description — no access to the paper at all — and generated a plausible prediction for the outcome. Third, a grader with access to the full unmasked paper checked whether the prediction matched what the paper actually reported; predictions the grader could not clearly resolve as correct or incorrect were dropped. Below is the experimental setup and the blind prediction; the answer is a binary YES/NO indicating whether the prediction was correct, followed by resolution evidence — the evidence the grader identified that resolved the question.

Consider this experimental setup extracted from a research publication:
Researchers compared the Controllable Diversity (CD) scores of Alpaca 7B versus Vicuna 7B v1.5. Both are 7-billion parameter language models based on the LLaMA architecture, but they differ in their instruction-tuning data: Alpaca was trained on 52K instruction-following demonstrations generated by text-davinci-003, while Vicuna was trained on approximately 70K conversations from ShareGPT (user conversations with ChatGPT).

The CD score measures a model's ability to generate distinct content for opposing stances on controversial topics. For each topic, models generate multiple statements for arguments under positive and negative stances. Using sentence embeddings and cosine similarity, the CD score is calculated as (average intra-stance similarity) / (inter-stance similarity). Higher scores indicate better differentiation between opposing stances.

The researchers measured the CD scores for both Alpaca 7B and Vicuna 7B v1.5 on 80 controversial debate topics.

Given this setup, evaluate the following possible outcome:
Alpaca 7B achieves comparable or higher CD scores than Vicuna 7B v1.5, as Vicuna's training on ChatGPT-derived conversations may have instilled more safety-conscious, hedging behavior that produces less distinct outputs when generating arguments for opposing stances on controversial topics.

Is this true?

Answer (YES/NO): NO